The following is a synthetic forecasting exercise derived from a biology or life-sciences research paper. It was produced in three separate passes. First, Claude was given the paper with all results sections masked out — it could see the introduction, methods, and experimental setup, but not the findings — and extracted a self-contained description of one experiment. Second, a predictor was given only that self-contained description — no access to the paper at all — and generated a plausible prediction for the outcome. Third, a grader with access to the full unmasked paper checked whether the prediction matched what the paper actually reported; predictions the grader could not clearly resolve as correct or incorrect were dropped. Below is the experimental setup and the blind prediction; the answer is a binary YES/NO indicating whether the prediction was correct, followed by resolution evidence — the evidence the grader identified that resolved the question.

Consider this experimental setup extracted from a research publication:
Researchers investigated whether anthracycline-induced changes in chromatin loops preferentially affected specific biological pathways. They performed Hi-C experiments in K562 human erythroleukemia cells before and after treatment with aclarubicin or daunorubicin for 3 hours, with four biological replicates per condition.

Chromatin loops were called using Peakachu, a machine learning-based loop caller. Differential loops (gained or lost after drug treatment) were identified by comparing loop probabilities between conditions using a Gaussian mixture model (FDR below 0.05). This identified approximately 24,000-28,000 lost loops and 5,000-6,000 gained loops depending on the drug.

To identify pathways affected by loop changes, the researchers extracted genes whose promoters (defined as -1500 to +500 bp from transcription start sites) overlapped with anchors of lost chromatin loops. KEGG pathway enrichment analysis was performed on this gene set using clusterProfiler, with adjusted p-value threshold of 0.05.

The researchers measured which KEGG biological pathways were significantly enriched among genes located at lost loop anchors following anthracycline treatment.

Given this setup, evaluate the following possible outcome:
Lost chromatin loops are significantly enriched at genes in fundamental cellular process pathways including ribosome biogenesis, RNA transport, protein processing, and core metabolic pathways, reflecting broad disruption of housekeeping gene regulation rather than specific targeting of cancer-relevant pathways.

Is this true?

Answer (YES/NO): NO